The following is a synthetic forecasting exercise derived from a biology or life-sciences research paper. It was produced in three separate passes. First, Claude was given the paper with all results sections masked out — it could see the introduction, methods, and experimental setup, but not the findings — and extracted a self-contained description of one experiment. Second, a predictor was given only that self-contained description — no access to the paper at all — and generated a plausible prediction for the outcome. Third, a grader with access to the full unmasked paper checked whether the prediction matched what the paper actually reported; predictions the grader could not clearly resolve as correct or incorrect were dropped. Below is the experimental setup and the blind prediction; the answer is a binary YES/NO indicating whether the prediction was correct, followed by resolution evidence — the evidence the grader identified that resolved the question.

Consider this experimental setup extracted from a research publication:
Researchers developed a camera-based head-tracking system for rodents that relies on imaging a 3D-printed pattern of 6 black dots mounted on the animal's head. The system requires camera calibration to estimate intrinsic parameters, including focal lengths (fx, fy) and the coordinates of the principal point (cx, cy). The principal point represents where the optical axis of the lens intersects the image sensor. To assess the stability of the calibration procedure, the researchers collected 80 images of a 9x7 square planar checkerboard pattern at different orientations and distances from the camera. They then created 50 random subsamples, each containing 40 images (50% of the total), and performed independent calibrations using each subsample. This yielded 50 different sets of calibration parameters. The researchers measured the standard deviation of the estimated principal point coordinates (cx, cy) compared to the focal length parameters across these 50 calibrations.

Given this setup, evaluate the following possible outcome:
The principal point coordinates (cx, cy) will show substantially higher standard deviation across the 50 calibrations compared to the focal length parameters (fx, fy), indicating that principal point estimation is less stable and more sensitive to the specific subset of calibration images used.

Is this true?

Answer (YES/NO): YES